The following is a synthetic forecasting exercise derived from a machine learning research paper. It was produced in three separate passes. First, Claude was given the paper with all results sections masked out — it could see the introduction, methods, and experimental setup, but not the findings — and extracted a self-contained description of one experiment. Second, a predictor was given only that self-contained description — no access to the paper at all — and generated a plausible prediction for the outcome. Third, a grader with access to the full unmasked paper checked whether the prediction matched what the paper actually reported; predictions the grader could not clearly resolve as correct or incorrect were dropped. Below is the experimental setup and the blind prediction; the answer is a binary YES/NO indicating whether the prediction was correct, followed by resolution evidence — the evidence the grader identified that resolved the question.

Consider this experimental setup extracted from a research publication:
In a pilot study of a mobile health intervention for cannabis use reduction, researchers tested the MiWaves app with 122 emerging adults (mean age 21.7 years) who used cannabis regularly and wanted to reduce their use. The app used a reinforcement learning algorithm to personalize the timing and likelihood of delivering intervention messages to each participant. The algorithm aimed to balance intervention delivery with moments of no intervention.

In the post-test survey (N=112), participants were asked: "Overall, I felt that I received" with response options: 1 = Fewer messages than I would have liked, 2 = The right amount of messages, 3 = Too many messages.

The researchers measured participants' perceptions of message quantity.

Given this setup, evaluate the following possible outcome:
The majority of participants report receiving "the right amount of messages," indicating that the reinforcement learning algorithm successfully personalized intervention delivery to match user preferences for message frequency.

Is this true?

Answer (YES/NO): YES